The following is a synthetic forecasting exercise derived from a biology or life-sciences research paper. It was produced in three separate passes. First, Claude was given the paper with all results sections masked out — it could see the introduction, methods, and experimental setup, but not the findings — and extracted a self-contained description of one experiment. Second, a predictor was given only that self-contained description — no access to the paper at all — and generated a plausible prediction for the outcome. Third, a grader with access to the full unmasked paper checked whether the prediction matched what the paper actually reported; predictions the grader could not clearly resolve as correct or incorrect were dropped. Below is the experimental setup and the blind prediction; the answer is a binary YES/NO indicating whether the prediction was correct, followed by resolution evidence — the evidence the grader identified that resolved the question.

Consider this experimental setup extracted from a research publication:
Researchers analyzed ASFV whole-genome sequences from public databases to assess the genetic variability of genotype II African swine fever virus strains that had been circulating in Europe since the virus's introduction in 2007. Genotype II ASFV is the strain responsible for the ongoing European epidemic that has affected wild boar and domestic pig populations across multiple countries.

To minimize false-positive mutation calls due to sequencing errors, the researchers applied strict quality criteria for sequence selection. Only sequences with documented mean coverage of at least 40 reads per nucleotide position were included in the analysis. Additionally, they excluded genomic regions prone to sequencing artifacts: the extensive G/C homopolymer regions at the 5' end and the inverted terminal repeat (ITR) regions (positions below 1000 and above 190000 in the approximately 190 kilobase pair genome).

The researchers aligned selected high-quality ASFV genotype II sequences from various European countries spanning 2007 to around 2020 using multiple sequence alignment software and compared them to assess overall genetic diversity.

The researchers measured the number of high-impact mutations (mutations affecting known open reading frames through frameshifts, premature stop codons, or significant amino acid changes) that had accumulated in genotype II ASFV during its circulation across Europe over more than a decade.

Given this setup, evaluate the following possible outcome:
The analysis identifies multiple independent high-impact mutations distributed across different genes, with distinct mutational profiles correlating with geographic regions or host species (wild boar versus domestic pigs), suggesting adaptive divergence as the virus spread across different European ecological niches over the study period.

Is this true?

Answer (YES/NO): NO